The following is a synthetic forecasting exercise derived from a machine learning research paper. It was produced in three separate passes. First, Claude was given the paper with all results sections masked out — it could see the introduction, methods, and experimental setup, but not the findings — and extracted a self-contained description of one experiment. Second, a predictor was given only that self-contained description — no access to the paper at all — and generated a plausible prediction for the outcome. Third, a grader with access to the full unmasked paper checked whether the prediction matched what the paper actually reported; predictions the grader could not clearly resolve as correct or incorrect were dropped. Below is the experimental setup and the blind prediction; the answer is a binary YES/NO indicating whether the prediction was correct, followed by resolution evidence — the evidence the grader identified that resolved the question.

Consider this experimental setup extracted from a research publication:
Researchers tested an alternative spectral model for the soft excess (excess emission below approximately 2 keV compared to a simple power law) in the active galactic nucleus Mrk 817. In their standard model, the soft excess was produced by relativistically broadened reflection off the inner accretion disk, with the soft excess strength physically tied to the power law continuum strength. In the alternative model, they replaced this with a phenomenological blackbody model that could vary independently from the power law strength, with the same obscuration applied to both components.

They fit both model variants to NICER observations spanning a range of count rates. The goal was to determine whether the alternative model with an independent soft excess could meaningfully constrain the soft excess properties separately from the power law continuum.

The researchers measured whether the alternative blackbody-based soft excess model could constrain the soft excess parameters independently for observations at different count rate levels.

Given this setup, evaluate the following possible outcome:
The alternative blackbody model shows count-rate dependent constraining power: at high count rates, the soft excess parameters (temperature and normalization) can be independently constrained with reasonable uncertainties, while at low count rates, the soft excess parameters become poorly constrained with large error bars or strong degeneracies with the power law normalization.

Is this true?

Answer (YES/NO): NO